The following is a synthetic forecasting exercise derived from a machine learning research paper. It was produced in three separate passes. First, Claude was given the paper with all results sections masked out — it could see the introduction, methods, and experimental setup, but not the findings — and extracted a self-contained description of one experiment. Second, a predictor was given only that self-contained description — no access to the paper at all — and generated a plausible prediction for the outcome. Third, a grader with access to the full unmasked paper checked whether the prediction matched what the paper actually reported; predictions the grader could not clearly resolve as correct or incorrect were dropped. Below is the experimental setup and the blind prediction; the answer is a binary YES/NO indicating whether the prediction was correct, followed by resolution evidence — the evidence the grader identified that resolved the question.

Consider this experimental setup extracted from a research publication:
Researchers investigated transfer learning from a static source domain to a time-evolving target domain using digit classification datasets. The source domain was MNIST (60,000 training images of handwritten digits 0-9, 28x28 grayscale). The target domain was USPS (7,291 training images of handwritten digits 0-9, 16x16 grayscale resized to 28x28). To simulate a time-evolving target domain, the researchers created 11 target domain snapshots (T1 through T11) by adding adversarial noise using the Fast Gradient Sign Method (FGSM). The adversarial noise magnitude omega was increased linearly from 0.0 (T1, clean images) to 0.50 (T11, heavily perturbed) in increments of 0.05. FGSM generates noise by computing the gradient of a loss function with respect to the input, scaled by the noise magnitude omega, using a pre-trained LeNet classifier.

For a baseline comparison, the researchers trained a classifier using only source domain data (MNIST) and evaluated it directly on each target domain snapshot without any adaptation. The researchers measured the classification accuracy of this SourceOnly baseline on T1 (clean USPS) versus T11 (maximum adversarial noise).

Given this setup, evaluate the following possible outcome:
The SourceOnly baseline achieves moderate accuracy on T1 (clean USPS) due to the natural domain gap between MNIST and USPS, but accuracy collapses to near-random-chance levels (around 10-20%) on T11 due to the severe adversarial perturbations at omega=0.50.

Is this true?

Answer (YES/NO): NO